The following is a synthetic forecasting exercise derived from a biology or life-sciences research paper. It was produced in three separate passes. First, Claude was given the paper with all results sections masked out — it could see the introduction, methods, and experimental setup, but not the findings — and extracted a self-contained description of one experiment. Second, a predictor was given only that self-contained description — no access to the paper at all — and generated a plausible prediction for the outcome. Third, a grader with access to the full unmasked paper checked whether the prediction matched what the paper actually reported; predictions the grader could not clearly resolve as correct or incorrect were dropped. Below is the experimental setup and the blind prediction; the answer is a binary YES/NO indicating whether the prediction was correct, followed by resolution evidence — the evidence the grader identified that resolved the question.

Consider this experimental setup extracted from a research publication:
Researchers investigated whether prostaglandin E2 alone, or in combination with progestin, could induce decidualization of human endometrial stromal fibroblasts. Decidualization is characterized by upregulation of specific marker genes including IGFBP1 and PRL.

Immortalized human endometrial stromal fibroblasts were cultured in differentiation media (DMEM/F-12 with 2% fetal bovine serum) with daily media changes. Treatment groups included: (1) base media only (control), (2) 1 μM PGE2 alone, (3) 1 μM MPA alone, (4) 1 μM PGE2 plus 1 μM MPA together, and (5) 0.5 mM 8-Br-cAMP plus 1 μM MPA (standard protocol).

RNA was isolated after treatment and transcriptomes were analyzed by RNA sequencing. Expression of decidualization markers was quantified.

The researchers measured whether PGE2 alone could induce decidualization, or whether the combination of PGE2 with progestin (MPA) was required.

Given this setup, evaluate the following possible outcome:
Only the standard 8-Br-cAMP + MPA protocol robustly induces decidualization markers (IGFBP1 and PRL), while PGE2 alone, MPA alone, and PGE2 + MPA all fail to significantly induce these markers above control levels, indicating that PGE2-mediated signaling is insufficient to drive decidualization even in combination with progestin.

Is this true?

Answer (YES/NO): NO